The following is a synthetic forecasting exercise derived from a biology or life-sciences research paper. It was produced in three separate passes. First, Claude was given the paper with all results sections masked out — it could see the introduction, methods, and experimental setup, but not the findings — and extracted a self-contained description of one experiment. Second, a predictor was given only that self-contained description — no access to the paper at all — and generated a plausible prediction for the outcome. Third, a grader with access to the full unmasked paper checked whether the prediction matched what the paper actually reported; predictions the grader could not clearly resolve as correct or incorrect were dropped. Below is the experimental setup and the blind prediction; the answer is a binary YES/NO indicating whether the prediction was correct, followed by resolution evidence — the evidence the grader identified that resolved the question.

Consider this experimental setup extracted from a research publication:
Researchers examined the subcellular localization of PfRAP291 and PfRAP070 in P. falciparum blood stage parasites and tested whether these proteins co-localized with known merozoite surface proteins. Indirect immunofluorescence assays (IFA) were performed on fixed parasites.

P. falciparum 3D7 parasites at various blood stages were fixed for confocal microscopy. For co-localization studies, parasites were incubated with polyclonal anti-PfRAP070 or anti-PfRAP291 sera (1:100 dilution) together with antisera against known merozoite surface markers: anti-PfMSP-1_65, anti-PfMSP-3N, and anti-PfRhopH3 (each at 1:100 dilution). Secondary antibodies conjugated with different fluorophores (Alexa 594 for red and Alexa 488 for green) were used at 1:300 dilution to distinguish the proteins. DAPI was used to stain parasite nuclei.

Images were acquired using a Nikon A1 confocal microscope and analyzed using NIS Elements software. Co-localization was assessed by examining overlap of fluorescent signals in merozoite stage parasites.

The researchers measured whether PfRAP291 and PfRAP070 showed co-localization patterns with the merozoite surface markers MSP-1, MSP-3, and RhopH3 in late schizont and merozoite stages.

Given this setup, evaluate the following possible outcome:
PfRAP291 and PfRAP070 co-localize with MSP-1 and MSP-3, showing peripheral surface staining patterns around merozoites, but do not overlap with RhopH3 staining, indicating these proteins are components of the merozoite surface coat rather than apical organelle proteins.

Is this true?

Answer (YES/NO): NO